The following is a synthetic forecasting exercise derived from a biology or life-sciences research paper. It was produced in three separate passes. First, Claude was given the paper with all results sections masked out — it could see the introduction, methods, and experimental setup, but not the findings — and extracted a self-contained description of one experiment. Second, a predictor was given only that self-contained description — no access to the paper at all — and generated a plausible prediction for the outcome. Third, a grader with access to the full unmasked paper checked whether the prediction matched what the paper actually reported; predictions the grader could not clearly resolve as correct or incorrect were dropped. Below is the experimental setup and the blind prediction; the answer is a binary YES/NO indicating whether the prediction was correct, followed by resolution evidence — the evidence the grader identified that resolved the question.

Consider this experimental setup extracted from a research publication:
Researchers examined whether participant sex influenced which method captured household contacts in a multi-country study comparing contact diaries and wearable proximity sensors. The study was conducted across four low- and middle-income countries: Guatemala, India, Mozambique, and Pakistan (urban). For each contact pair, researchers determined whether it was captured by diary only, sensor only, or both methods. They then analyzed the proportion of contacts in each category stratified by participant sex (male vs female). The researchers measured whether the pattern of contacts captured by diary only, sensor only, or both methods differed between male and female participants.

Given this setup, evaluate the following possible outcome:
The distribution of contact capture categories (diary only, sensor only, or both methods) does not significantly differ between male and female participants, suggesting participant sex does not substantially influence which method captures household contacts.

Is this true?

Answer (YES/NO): YES